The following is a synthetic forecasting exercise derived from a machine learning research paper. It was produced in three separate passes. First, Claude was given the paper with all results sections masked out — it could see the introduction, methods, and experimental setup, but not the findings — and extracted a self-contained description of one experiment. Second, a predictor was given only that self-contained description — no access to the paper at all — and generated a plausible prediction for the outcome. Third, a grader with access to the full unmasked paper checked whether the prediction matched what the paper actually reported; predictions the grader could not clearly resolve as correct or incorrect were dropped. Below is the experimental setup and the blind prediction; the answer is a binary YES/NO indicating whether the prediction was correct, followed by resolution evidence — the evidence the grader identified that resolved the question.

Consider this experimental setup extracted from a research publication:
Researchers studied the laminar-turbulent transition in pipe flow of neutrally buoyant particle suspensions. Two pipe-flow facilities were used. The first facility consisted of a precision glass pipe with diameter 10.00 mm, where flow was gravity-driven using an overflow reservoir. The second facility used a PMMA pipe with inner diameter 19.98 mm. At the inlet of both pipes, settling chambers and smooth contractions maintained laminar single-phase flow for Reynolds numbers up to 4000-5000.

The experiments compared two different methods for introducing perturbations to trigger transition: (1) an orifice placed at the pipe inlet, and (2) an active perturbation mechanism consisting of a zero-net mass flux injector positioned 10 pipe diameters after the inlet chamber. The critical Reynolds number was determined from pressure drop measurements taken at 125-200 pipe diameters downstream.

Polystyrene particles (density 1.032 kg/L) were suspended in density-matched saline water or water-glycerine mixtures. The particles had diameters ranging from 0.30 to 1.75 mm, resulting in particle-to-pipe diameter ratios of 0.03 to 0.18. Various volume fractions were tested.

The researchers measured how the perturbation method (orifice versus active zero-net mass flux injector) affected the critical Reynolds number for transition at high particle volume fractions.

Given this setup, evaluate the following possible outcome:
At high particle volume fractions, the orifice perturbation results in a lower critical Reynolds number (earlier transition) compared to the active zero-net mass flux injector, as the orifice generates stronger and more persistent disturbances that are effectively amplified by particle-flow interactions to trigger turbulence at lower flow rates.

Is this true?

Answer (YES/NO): NO